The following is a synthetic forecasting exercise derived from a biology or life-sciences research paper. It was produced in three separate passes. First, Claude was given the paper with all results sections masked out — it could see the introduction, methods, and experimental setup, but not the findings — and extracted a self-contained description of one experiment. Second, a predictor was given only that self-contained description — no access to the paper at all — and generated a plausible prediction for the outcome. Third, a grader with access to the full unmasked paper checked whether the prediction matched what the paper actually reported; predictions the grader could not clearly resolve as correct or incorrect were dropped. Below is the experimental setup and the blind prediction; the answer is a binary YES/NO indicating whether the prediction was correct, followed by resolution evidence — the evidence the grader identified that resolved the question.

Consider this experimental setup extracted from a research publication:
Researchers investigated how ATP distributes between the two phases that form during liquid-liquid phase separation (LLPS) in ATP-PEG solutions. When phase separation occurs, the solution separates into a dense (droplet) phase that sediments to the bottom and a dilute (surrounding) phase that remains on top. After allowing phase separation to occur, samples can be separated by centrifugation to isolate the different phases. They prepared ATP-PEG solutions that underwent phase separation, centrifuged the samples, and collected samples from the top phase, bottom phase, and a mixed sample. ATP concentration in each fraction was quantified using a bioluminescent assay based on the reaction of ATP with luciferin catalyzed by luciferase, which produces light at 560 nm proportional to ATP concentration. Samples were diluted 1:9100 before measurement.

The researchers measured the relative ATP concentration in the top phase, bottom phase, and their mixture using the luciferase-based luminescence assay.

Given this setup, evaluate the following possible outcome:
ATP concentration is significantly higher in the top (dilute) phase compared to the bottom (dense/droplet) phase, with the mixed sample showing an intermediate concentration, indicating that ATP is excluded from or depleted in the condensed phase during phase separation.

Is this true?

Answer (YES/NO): NO